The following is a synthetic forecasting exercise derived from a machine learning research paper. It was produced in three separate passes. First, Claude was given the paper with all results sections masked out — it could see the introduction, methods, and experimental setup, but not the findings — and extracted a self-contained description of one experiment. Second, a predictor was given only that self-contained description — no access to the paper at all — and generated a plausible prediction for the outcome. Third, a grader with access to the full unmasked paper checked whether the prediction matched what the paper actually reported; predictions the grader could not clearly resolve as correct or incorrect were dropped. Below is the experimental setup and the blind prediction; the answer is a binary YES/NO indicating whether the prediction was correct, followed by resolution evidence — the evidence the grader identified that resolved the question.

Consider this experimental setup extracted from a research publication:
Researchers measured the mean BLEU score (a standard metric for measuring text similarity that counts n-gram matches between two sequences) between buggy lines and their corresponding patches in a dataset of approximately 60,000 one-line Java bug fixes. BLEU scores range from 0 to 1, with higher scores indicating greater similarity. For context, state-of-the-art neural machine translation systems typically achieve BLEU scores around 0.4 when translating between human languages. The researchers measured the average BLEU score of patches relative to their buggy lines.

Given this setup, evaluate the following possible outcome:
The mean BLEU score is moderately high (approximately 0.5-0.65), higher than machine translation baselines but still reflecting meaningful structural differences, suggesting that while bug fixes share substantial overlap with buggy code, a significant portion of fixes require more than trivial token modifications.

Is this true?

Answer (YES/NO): NO